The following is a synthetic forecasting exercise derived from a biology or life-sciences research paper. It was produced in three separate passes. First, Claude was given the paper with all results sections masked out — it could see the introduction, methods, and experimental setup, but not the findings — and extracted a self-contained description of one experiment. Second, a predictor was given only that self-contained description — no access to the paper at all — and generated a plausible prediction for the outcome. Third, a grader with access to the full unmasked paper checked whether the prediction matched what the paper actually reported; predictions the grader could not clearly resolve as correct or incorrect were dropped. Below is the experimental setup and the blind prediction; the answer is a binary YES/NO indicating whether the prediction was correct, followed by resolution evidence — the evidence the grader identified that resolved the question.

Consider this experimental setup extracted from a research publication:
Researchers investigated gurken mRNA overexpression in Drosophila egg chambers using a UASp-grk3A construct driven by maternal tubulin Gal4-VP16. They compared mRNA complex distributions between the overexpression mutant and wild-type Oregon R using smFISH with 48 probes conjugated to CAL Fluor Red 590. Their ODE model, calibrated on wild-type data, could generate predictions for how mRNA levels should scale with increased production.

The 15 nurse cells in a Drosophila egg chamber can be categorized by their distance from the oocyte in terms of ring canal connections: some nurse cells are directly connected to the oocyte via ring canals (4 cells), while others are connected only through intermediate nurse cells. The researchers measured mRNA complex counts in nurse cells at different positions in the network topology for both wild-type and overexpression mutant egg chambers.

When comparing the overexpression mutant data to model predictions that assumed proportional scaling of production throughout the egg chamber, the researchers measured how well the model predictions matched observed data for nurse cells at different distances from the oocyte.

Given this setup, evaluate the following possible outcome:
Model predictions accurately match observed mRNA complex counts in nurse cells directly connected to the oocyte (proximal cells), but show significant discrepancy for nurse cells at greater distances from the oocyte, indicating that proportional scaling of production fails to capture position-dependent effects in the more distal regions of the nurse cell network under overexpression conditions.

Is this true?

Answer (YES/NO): YES